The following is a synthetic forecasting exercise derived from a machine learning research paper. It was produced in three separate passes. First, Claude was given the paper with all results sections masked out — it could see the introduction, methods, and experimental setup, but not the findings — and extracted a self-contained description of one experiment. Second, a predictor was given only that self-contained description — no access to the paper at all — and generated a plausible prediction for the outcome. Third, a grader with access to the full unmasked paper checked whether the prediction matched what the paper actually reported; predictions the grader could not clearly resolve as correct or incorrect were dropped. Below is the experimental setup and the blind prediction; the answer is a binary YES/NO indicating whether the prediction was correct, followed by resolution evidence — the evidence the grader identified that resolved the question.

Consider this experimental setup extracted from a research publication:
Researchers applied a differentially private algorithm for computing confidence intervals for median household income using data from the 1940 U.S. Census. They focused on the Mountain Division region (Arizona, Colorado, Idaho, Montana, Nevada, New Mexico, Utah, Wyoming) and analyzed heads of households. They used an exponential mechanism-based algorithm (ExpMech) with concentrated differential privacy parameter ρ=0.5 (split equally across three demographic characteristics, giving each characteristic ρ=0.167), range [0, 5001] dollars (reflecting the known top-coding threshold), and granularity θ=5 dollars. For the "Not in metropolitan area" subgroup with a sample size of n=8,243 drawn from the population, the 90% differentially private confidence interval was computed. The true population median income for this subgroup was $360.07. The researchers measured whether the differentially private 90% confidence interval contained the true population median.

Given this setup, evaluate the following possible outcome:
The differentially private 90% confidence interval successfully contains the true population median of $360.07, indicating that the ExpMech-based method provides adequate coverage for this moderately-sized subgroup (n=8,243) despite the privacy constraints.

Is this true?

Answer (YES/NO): NO